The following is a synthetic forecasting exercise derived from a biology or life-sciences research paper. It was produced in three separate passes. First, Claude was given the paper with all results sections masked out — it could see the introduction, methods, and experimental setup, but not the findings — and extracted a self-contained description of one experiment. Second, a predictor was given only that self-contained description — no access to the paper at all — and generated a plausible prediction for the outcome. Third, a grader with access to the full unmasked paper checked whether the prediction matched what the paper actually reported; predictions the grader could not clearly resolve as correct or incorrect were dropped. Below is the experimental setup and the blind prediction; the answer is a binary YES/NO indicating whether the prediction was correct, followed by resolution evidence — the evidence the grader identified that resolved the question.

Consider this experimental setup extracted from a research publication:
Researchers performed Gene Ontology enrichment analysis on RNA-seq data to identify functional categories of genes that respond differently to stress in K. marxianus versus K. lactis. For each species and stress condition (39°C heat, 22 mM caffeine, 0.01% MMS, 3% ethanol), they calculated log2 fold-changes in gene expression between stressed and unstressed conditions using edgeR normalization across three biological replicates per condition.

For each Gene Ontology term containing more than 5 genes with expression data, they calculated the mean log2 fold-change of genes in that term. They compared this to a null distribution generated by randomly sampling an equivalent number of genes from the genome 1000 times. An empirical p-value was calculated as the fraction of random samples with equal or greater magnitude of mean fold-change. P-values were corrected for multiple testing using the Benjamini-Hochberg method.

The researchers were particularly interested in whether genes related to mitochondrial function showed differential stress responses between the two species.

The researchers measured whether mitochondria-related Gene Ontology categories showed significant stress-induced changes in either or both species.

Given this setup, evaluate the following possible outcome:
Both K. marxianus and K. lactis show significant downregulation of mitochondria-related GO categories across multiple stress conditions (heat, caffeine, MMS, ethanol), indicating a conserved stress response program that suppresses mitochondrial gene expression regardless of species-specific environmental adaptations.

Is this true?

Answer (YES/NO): NO